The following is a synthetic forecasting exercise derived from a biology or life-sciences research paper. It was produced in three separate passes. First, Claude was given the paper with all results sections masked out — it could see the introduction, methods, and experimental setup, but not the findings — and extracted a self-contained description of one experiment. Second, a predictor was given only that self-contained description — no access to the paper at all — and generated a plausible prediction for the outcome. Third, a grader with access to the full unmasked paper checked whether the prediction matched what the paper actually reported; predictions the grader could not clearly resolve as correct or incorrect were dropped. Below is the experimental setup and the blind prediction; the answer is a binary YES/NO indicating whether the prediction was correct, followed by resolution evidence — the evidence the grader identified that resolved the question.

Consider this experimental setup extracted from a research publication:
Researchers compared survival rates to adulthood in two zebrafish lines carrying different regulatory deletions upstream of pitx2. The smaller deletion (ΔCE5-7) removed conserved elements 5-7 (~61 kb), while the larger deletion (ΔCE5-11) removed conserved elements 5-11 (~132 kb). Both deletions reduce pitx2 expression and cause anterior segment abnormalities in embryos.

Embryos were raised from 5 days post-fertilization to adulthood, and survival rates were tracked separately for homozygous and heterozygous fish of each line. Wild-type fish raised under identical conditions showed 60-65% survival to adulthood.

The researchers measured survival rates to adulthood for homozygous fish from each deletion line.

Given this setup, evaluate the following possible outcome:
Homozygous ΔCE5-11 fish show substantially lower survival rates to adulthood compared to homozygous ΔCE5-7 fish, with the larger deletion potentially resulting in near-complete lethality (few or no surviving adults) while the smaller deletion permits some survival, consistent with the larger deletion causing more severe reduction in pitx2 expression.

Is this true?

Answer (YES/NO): NO